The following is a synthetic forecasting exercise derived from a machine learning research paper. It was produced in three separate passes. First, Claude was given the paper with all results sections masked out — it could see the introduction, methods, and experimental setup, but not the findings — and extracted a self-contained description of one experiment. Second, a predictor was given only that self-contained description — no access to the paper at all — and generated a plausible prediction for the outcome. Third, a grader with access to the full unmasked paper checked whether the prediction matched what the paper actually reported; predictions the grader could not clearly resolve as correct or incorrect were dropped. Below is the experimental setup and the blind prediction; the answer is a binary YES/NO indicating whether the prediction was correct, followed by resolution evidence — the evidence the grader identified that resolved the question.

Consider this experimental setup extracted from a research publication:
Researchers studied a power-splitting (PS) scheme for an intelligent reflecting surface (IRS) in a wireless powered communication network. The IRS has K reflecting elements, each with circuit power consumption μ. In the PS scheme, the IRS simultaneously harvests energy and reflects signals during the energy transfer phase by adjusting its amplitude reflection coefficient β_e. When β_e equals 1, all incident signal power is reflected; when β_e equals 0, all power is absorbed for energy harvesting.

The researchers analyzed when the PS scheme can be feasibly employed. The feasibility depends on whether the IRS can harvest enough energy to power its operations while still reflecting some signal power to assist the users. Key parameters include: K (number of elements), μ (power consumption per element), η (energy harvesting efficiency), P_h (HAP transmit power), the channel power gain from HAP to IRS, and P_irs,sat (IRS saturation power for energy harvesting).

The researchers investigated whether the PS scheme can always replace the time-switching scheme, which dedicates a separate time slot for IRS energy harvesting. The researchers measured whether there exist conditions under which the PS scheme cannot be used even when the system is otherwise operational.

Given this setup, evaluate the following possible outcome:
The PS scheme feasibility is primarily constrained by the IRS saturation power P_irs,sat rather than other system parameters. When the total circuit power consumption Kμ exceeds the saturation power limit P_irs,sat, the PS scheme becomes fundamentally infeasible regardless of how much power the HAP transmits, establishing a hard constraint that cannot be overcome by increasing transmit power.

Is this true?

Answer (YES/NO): NO